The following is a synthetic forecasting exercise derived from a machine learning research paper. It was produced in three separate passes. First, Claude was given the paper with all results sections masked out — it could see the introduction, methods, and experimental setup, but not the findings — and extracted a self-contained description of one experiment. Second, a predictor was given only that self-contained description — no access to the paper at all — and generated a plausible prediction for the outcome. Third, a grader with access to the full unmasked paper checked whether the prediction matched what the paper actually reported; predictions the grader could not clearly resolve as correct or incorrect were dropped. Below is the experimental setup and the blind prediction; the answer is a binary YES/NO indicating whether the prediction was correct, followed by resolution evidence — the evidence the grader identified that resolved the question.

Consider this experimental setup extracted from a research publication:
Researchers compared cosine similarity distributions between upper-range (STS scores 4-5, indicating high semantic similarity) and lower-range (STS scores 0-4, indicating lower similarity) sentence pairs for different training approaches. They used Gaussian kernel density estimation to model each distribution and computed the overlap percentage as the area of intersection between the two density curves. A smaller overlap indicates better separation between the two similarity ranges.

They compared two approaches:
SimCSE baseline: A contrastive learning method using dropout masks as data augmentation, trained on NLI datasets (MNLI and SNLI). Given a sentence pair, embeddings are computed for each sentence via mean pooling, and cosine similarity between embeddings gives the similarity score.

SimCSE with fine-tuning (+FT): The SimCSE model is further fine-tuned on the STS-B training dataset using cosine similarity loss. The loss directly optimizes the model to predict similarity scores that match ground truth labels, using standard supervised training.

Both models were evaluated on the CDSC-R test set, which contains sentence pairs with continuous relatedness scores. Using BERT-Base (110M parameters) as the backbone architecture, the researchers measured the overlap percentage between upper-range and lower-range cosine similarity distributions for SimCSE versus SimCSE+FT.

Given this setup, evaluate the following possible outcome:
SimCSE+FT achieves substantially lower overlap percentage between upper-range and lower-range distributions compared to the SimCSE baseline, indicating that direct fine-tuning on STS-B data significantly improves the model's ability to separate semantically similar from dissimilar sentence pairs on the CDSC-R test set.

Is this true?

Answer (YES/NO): NO